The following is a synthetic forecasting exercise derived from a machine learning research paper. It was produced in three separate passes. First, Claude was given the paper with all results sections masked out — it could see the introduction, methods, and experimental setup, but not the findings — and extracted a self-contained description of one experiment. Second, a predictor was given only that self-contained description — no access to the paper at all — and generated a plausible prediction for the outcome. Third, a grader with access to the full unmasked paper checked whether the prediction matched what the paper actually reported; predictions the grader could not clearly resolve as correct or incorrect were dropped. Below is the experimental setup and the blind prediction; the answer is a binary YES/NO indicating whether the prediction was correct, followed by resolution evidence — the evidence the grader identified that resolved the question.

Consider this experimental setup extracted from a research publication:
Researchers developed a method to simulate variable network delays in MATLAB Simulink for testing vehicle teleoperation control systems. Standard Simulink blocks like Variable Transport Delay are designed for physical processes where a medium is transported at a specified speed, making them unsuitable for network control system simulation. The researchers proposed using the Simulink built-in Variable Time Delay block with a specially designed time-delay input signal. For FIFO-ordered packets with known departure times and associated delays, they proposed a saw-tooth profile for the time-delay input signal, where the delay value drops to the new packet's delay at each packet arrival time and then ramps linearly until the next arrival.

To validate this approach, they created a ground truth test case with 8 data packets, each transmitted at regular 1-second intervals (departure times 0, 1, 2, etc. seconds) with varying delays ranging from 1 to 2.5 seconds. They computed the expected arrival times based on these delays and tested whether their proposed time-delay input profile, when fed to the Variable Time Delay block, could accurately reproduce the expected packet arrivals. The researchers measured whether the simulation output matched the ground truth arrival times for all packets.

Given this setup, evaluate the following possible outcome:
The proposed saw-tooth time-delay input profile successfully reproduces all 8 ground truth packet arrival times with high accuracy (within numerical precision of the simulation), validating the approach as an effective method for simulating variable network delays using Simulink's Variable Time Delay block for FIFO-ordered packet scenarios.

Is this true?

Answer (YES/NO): YES